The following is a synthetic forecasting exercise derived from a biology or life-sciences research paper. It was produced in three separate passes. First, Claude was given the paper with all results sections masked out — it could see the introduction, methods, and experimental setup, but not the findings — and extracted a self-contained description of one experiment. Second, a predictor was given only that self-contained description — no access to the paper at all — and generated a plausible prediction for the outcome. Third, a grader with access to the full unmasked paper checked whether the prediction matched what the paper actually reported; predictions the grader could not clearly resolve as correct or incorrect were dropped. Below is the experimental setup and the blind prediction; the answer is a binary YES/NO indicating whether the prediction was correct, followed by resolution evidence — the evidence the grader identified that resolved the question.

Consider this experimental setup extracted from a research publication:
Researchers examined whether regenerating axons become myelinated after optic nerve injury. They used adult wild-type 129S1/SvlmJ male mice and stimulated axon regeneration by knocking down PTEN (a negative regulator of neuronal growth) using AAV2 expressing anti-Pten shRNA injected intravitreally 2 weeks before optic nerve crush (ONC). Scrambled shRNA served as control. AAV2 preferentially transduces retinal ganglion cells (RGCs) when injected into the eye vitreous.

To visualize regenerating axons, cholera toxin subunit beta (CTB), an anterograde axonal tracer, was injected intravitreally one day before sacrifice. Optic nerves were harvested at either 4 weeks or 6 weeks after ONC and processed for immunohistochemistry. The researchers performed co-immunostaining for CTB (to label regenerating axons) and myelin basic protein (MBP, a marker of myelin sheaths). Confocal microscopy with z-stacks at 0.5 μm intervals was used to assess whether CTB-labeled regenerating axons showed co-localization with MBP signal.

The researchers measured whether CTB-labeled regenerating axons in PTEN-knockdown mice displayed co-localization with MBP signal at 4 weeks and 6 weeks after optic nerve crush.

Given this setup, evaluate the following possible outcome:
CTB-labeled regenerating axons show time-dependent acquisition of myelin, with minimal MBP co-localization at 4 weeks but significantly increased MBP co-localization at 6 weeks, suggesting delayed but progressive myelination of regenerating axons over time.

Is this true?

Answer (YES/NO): YES